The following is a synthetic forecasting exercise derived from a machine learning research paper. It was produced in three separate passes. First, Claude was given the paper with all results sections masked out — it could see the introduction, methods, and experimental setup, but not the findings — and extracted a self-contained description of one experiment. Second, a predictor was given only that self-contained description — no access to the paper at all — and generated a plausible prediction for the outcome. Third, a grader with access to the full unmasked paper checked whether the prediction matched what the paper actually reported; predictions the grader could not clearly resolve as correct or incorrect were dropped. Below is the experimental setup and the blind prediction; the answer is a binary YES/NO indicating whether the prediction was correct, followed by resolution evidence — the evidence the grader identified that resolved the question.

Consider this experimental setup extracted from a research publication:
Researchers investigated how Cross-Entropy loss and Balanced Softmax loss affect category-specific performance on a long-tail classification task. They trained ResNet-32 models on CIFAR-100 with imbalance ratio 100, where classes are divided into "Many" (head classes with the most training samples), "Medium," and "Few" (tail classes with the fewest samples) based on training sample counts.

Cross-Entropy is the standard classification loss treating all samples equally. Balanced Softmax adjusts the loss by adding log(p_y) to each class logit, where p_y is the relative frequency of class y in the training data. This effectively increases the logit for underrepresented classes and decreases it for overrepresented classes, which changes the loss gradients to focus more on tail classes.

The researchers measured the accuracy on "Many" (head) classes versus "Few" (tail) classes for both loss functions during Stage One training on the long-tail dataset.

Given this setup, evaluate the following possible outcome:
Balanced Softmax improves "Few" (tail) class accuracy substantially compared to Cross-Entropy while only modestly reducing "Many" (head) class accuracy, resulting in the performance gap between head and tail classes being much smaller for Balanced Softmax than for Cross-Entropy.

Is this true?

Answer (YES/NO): NO